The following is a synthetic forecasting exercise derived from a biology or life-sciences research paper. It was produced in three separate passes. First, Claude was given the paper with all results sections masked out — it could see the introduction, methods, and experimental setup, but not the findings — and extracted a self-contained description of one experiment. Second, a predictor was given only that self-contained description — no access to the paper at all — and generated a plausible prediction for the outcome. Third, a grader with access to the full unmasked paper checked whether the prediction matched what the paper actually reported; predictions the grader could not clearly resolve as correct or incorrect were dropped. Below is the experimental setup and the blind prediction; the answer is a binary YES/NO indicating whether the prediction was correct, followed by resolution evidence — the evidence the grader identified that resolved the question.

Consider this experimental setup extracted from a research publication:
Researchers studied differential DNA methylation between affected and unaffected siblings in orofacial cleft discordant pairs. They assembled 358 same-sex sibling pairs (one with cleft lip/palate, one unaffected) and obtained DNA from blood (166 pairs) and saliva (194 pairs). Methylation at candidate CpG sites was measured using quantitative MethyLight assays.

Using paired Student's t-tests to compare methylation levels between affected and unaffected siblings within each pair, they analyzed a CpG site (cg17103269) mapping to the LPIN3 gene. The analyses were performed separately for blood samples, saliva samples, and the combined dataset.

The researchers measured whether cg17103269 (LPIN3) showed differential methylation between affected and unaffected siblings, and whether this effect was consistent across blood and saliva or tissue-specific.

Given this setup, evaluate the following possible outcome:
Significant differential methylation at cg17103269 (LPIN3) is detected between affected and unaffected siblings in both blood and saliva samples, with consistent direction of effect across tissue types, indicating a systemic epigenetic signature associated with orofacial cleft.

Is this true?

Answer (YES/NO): NO